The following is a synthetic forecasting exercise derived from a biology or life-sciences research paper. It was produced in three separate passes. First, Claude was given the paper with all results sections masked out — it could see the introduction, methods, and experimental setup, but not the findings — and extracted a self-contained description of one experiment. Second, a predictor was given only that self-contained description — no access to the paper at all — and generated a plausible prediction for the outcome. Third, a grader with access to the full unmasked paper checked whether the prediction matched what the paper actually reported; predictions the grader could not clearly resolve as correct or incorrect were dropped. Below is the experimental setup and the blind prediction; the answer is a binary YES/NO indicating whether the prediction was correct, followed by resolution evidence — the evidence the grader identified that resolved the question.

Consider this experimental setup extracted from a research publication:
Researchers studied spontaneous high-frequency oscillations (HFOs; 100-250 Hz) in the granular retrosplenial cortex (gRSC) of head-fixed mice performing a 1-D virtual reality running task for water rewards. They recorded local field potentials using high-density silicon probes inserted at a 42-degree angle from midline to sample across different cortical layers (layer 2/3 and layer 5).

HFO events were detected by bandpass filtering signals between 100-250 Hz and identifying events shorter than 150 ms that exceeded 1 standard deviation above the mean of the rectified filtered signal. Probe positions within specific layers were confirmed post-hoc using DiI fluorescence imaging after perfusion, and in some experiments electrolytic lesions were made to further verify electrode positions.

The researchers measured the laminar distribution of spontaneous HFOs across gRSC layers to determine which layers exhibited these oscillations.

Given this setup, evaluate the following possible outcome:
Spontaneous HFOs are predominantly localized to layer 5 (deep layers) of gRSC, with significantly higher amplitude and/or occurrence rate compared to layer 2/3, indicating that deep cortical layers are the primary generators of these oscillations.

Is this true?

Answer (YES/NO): NO